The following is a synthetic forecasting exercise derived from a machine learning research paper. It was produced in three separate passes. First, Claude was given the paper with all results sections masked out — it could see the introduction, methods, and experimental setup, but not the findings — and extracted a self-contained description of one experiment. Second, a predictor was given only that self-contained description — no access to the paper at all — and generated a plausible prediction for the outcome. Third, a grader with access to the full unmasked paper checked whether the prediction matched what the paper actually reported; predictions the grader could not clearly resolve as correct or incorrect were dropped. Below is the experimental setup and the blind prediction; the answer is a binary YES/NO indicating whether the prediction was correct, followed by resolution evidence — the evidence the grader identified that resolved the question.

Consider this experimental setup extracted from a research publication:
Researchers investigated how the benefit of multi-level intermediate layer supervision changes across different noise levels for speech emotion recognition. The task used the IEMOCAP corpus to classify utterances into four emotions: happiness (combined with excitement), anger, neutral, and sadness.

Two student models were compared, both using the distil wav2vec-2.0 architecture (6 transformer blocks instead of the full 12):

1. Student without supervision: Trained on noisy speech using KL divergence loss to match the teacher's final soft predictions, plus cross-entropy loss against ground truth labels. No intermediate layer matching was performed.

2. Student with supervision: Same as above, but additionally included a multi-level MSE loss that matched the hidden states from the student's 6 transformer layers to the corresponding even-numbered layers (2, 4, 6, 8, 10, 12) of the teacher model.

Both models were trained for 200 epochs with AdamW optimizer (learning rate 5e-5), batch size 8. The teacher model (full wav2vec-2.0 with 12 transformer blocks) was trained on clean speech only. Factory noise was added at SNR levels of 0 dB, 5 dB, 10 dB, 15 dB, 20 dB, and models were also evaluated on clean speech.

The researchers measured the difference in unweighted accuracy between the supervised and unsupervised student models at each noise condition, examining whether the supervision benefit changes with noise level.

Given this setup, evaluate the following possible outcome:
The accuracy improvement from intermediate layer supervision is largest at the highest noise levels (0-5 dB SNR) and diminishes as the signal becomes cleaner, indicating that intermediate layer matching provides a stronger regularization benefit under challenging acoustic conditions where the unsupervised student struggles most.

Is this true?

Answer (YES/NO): YES